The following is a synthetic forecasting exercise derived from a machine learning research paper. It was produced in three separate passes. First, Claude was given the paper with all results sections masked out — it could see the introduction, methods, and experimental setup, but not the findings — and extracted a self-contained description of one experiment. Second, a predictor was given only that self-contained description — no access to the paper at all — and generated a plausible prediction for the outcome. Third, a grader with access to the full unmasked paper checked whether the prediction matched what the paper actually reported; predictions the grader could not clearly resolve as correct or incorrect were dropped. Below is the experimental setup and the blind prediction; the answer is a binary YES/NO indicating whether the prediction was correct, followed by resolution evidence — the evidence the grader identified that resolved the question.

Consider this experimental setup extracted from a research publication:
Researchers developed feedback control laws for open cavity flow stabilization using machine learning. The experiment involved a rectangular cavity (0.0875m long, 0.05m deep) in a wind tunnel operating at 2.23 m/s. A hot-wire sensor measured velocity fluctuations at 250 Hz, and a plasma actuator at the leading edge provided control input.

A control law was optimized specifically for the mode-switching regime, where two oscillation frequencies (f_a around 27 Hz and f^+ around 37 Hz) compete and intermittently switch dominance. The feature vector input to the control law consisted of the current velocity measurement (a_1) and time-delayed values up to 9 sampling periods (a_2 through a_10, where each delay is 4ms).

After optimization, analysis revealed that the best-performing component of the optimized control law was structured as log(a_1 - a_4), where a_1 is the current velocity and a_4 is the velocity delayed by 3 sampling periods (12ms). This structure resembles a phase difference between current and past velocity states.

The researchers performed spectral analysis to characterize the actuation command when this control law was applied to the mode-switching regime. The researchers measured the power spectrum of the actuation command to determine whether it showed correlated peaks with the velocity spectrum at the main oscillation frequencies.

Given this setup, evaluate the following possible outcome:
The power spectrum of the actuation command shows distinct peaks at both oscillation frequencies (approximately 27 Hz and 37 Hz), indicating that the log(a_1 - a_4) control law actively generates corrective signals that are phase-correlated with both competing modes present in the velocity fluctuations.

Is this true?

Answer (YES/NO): NO